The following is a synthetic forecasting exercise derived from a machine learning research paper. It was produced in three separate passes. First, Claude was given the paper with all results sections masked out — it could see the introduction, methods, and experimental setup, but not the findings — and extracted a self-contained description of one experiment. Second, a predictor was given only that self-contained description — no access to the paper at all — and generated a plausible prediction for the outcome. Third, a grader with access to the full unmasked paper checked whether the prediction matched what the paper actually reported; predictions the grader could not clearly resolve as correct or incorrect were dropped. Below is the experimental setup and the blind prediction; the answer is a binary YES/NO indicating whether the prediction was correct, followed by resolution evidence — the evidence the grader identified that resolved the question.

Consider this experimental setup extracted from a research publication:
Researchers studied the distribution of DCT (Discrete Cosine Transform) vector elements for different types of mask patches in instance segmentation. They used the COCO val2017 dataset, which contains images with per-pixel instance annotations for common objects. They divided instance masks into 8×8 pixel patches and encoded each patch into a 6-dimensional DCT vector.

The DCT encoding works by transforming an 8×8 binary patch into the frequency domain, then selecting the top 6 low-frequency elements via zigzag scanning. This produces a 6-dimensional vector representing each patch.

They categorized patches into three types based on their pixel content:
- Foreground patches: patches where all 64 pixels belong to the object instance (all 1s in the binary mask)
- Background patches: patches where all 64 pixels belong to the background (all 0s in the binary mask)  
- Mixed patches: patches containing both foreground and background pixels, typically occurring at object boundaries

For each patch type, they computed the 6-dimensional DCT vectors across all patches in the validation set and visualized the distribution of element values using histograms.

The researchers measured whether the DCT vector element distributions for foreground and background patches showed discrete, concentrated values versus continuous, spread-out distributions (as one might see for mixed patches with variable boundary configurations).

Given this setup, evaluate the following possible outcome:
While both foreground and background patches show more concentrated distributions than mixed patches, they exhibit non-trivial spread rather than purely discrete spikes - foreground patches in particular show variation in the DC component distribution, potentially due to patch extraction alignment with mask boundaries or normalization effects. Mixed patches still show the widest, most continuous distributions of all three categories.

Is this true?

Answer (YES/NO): NO